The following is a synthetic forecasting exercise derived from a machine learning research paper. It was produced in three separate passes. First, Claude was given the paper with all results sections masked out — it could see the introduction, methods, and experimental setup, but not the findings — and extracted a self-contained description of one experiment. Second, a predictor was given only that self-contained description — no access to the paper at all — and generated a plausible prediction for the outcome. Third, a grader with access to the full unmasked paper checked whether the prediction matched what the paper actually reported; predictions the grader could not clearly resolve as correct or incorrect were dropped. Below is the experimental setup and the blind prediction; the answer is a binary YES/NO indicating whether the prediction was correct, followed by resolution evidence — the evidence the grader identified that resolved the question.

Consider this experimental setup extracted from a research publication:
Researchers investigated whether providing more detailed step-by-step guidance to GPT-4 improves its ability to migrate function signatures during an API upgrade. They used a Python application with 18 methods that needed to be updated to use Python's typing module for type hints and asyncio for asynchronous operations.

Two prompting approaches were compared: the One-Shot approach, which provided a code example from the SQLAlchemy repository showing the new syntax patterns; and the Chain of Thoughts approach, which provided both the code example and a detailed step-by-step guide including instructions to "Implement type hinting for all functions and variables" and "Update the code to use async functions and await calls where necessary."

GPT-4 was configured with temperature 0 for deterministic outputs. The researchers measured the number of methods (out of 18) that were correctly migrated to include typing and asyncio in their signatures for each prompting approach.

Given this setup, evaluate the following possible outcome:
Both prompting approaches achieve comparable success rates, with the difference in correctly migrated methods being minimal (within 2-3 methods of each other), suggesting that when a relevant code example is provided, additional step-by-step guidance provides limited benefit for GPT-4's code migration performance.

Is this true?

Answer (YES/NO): NO